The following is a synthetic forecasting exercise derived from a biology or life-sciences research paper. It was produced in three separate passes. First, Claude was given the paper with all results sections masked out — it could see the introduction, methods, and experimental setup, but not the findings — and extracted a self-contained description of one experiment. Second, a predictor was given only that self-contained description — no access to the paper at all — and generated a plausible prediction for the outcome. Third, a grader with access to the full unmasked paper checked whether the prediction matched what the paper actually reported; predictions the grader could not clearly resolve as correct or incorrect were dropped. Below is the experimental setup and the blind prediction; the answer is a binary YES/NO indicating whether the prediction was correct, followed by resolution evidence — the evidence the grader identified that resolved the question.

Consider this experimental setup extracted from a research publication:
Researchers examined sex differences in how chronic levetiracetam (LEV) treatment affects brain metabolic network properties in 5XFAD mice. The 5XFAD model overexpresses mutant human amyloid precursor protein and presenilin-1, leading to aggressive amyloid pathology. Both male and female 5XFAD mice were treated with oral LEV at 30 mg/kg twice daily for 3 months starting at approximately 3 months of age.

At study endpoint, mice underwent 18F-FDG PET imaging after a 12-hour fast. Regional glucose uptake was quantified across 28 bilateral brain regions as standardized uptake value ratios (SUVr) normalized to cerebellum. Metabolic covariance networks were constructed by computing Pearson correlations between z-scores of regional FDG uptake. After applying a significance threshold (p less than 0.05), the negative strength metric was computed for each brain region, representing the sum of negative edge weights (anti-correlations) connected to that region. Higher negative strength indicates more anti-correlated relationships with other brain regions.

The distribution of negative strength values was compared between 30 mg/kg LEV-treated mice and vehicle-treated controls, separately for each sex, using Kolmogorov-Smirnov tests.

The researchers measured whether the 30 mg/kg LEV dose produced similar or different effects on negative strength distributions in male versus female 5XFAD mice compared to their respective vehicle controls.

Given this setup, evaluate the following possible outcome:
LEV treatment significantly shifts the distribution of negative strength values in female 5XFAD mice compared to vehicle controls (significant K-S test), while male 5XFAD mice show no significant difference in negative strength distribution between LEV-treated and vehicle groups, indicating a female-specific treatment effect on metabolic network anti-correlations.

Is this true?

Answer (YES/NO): YES